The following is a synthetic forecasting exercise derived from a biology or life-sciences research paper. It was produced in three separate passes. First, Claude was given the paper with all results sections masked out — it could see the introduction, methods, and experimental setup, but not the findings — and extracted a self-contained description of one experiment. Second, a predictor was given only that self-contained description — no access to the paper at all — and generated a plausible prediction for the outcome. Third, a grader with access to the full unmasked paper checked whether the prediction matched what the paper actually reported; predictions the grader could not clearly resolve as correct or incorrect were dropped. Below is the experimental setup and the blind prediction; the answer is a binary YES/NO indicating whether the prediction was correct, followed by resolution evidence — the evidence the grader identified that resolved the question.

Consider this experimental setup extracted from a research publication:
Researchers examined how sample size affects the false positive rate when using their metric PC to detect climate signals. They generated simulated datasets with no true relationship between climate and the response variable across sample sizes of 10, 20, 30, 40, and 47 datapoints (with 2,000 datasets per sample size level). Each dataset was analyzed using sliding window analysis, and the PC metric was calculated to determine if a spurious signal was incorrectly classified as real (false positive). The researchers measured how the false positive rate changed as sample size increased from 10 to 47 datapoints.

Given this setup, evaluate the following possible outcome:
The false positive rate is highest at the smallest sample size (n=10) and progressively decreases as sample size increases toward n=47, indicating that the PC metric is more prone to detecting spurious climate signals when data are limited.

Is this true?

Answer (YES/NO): YES